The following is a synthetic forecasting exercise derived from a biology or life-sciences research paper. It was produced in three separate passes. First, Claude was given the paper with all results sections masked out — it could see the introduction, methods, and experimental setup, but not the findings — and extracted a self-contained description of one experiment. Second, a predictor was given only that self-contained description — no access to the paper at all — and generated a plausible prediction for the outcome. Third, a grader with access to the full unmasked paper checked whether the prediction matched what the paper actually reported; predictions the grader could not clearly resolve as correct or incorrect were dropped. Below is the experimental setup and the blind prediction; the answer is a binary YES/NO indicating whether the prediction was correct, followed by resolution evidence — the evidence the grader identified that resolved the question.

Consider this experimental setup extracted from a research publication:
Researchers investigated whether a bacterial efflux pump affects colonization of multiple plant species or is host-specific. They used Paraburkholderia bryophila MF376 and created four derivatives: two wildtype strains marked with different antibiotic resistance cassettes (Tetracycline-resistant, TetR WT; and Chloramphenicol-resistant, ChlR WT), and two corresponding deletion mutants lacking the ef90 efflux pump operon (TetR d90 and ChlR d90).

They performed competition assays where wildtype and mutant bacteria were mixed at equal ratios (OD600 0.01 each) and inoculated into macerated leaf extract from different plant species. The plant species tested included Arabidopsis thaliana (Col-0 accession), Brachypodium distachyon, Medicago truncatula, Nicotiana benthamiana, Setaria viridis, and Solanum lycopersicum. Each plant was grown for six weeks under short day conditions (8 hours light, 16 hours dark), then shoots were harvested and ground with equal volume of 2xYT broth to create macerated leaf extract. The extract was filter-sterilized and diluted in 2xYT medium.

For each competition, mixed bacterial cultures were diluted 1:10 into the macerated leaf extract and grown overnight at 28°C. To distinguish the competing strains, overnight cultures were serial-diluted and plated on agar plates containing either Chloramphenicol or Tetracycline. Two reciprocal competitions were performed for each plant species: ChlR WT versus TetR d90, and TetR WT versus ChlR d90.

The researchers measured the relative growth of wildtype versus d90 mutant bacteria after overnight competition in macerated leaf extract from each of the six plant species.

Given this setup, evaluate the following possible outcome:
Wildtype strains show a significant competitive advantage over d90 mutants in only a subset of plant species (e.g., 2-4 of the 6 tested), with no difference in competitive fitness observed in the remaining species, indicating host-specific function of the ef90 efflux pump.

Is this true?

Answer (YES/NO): NO